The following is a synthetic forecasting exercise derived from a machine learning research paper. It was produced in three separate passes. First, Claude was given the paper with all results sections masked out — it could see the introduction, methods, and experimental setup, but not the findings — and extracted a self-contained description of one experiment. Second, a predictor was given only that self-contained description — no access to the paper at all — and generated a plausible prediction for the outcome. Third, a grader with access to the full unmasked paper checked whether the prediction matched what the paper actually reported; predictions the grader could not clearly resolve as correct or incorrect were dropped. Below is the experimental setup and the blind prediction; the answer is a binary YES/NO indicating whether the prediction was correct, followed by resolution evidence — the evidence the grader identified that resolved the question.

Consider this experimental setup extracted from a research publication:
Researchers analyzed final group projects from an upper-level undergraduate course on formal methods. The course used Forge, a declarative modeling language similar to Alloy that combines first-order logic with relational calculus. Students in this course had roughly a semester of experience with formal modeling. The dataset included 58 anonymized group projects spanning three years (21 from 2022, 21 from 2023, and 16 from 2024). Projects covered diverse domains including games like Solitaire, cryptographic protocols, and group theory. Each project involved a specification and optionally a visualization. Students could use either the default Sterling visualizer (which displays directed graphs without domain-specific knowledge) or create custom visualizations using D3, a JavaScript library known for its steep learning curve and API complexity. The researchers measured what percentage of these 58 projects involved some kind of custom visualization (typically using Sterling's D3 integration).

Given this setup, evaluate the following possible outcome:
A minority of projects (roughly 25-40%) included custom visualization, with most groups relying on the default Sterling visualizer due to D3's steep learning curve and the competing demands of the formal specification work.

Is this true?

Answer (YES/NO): NO